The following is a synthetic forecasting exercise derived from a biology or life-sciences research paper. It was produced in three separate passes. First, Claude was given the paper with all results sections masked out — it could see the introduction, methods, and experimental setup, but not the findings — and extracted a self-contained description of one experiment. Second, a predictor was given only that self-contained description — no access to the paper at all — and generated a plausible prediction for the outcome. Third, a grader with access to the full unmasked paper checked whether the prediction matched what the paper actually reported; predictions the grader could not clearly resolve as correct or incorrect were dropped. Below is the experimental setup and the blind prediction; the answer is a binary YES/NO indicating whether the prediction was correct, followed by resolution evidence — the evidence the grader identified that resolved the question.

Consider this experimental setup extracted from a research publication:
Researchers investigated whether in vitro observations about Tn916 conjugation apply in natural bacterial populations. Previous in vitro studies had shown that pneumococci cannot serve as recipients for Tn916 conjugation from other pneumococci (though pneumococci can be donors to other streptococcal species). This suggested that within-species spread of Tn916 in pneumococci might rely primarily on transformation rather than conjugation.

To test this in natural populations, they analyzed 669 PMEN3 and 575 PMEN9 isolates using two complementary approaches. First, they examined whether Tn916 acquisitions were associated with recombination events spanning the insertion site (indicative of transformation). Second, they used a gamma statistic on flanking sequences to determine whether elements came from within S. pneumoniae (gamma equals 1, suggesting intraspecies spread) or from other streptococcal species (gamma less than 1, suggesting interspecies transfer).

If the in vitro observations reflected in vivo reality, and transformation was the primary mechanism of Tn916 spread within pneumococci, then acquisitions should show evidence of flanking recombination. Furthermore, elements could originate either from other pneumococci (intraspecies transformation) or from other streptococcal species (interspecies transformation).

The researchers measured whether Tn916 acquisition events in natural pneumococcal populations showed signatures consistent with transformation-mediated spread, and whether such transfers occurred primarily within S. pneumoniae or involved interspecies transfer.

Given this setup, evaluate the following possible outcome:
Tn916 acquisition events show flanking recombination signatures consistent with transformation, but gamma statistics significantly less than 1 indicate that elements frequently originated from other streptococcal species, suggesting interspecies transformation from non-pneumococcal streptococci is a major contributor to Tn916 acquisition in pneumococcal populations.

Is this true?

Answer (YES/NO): NO